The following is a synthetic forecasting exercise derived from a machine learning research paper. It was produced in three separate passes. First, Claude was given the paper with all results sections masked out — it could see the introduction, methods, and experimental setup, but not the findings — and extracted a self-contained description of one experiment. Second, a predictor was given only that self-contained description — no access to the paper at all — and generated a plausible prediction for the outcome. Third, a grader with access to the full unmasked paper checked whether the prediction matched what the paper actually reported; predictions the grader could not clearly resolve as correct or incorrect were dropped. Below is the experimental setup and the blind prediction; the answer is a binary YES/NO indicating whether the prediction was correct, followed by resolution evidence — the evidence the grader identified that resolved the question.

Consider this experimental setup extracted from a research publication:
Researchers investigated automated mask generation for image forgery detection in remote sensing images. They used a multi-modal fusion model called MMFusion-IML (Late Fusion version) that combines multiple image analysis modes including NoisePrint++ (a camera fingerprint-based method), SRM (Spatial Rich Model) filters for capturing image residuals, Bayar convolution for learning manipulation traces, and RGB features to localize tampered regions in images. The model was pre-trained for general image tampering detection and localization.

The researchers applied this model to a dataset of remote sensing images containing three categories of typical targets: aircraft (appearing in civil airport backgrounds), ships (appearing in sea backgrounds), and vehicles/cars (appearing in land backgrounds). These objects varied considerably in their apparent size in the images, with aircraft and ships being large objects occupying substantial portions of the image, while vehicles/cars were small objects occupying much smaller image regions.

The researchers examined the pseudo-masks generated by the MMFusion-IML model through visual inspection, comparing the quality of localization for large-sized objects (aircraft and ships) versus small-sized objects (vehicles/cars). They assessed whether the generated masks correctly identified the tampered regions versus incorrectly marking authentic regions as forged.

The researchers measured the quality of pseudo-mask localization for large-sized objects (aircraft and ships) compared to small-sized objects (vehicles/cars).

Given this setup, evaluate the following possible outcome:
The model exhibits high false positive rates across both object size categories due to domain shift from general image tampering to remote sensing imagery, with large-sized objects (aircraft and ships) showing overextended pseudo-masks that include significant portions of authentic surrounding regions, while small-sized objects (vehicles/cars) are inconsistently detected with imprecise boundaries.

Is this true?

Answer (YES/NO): NO